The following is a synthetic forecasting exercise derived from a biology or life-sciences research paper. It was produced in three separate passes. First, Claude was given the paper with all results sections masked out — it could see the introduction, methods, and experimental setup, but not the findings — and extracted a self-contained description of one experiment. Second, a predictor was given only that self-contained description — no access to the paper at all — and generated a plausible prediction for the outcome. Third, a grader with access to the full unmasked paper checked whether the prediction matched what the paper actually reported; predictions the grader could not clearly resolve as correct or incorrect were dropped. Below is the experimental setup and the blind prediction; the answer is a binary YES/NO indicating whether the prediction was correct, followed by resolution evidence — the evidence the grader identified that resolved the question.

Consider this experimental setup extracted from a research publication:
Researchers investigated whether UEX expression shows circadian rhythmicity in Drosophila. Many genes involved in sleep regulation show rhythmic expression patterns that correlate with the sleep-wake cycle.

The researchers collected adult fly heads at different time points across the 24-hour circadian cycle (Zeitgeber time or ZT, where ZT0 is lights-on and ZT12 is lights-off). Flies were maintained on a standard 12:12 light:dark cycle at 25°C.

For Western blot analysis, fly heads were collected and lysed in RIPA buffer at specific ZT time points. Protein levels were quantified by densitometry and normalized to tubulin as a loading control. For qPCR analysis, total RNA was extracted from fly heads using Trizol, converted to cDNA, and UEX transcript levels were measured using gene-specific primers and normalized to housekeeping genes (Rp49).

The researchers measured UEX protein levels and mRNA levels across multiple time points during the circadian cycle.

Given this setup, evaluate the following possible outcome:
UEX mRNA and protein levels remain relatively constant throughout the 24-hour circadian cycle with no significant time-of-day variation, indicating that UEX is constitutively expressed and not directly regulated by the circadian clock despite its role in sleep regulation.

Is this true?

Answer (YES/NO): NO